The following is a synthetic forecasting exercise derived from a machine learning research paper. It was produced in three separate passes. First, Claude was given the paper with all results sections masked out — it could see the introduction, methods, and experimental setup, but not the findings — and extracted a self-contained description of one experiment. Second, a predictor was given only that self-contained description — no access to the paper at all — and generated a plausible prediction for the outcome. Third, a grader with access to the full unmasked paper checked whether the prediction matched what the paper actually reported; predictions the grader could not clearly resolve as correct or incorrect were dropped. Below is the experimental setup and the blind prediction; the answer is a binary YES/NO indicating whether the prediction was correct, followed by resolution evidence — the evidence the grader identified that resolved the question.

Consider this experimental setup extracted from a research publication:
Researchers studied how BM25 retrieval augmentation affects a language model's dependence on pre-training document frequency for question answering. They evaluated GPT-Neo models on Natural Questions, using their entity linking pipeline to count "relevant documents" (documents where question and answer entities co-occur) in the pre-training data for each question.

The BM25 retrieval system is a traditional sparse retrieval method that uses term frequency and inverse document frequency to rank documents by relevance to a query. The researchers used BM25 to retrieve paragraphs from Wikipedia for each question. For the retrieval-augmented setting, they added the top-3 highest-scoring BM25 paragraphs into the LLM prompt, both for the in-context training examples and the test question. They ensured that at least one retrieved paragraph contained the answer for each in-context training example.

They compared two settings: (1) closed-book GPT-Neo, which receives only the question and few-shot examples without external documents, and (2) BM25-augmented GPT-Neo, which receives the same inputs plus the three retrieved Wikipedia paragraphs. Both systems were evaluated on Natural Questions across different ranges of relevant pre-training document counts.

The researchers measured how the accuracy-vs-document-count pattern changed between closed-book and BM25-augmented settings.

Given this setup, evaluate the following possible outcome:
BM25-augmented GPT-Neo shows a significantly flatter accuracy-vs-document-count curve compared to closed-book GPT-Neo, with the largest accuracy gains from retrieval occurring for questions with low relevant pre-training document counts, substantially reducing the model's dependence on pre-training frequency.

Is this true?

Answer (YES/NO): YES